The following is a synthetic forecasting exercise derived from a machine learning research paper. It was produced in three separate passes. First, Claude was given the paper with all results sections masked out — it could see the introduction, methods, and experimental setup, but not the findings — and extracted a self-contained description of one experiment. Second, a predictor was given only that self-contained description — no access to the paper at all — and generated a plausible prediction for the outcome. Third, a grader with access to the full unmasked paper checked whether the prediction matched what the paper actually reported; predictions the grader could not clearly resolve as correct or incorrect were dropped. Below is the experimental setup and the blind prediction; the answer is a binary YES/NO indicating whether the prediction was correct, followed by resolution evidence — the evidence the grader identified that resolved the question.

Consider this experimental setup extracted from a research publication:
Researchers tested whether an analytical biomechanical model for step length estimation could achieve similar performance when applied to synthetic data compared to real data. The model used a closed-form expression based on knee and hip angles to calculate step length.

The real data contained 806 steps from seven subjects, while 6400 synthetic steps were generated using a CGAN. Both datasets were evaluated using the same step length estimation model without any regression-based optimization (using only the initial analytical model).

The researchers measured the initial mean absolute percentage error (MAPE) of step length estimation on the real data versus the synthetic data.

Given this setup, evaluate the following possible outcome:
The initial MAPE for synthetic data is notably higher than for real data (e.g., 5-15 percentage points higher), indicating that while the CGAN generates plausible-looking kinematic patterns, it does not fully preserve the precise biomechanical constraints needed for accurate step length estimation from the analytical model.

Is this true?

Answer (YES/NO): NO